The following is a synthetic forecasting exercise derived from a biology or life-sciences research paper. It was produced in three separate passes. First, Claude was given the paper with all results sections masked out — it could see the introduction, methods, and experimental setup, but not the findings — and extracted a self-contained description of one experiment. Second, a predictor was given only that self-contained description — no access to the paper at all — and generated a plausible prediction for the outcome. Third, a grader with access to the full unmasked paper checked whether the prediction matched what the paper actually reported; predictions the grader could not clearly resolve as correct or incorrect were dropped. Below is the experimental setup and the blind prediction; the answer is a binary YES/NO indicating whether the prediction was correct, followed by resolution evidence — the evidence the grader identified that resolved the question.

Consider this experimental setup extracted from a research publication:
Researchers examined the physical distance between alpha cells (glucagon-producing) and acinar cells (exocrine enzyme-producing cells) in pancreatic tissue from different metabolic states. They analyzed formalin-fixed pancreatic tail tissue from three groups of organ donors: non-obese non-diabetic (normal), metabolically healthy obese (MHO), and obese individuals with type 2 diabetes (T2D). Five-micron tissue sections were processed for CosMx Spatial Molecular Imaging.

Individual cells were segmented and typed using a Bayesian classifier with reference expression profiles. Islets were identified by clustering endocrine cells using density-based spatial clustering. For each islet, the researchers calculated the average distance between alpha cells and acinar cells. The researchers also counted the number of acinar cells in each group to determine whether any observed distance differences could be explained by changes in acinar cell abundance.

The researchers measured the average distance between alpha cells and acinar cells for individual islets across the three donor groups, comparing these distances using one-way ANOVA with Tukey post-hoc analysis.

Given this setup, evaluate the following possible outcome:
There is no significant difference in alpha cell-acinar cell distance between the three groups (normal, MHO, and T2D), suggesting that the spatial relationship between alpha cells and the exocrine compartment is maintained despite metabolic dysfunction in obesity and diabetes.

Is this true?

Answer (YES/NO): NO